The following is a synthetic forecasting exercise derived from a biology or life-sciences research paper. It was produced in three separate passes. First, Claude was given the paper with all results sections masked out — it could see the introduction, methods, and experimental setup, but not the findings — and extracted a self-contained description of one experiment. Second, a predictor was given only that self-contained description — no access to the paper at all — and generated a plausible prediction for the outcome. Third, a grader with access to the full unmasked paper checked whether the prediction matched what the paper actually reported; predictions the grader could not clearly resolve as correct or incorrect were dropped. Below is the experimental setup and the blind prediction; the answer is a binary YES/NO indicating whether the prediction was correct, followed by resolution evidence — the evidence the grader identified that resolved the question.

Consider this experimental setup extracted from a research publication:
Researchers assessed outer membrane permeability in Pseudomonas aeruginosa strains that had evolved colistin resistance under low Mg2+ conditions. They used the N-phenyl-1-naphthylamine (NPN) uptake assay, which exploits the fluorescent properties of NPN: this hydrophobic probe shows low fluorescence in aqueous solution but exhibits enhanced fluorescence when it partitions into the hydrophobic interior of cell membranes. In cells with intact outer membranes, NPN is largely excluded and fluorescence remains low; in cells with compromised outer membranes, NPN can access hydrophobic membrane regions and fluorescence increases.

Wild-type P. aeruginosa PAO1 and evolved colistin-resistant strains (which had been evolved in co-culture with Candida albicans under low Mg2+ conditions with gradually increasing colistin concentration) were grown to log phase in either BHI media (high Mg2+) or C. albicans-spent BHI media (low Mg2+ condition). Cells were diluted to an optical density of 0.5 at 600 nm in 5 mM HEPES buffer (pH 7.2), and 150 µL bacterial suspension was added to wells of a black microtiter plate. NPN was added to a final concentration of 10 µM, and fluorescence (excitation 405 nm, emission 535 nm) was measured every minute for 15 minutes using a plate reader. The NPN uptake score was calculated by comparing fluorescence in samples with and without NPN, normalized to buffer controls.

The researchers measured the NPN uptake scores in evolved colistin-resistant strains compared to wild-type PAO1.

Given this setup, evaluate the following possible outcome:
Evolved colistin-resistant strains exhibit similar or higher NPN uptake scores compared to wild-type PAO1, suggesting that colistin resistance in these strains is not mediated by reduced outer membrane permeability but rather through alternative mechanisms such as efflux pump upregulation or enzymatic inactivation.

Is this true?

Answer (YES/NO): NO